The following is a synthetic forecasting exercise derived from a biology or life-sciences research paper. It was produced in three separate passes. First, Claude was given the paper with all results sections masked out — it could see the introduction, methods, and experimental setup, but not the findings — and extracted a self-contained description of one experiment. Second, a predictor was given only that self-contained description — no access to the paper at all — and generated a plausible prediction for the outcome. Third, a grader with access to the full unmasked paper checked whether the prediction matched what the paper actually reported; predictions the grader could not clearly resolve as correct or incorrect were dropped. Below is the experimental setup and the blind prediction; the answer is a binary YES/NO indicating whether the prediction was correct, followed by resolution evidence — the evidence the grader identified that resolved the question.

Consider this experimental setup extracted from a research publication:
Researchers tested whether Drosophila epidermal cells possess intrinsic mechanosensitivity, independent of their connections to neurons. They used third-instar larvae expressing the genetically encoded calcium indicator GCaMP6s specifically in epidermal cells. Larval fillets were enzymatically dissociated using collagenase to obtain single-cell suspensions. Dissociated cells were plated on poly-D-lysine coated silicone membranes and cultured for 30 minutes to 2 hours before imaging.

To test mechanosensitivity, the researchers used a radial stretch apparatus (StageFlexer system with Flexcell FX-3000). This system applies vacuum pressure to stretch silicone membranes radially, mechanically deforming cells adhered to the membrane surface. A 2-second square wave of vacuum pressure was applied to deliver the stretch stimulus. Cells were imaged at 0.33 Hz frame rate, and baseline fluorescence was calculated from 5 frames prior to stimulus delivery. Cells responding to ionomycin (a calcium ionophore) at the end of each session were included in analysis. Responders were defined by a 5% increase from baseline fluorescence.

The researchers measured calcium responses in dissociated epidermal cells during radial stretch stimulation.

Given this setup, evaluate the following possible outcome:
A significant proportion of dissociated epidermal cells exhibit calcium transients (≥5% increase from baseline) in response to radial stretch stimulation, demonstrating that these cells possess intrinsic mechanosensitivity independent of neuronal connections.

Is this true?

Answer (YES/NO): YES